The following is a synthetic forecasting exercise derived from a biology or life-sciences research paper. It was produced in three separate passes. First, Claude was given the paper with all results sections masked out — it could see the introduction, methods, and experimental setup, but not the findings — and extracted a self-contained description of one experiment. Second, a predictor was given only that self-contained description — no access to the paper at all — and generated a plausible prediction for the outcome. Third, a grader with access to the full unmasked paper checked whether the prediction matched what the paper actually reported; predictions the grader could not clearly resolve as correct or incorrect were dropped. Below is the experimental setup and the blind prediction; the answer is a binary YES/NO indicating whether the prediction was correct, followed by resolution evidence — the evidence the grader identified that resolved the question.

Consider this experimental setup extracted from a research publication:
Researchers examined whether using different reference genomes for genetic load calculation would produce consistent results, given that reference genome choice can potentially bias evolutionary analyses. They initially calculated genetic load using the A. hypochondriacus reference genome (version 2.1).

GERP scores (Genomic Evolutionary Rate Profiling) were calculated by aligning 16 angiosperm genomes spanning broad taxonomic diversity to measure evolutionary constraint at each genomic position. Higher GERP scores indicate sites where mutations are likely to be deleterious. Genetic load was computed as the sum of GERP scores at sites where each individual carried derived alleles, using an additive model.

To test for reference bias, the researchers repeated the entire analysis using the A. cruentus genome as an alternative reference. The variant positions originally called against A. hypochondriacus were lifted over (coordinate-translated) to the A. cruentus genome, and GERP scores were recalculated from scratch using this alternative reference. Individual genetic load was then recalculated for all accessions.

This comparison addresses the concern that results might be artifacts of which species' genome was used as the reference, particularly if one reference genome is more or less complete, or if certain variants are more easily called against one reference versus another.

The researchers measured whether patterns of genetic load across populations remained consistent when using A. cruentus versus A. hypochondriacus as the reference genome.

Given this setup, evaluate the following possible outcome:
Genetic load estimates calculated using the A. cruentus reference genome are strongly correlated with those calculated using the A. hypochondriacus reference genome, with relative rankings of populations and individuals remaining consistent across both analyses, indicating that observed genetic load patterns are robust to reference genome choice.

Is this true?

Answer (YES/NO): YES